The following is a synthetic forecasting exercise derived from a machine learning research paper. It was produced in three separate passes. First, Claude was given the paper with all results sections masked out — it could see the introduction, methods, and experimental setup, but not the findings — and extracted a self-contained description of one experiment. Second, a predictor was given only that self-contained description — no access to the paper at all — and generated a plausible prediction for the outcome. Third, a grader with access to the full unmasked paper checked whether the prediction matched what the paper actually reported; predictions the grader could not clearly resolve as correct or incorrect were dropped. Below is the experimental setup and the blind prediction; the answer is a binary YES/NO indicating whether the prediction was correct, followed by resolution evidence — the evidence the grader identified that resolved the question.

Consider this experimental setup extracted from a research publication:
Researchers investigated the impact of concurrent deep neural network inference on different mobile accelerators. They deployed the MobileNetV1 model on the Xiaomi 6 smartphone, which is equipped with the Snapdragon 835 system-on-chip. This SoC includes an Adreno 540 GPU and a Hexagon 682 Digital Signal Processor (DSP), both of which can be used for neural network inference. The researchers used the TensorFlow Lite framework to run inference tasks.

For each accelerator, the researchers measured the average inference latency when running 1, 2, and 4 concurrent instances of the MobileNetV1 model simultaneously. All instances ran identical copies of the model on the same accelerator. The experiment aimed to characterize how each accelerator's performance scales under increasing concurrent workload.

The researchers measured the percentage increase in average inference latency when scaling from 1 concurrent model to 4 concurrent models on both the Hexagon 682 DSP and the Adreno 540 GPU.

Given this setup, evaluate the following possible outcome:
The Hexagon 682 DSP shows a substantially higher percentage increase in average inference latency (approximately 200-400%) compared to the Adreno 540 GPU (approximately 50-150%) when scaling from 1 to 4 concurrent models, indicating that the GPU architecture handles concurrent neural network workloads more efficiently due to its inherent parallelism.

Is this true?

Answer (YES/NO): NO